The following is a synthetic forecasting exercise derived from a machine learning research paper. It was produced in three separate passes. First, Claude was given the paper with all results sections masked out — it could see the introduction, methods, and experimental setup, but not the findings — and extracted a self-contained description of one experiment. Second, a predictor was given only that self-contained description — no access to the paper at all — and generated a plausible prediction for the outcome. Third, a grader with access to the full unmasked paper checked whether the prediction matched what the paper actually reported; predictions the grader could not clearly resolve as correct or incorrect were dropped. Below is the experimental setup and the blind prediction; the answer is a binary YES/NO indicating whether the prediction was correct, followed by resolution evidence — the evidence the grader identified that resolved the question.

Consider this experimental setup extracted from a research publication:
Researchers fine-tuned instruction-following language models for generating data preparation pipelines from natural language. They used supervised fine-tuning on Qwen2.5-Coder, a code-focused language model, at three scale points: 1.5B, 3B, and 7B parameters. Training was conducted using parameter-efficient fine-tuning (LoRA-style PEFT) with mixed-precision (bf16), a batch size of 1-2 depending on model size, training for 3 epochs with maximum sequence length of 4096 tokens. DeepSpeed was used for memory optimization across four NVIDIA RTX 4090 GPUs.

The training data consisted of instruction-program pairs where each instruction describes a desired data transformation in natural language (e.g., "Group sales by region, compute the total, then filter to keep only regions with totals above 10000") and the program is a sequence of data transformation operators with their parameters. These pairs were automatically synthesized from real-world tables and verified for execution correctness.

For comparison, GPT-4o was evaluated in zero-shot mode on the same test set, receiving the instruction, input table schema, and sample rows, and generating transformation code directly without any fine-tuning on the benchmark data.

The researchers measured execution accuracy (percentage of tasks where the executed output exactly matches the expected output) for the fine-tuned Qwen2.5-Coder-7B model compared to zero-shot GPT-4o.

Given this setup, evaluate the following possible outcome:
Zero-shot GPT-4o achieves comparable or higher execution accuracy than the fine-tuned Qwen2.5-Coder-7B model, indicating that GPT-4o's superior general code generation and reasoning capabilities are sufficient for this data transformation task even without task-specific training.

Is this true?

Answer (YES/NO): NO